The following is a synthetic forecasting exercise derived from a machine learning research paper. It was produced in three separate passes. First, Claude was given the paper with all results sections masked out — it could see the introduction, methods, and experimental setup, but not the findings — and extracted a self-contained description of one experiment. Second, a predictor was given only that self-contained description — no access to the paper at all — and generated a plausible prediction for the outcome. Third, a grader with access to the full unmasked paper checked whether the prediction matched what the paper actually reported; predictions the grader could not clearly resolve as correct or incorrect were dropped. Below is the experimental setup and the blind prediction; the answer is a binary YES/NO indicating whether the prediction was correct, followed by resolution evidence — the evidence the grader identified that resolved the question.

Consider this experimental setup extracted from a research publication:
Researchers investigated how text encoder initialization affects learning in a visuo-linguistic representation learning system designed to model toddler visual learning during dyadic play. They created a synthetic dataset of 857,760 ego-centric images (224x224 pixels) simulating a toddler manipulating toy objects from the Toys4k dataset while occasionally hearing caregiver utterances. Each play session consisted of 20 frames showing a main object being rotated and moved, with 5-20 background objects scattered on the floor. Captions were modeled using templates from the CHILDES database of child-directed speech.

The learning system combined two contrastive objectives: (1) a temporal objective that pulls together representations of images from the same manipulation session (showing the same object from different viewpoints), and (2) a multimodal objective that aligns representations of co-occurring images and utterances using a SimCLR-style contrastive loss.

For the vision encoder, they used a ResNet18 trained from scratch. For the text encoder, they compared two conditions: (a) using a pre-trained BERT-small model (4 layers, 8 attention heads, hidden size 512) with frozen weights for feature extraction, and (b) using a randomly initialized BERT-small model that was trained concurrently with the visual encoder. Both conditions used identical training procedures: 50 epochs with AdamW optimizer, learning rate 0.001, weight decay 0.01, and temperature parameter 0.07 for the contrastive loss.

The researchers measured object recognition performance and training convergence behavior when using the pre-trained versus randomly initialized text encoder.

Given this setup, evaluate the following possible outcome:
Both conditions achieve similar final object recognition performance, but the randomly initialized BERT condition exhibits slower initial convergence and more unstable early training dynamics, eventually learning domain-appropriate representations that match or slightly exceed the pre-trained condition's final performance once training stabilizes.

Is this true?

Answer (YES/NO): NO